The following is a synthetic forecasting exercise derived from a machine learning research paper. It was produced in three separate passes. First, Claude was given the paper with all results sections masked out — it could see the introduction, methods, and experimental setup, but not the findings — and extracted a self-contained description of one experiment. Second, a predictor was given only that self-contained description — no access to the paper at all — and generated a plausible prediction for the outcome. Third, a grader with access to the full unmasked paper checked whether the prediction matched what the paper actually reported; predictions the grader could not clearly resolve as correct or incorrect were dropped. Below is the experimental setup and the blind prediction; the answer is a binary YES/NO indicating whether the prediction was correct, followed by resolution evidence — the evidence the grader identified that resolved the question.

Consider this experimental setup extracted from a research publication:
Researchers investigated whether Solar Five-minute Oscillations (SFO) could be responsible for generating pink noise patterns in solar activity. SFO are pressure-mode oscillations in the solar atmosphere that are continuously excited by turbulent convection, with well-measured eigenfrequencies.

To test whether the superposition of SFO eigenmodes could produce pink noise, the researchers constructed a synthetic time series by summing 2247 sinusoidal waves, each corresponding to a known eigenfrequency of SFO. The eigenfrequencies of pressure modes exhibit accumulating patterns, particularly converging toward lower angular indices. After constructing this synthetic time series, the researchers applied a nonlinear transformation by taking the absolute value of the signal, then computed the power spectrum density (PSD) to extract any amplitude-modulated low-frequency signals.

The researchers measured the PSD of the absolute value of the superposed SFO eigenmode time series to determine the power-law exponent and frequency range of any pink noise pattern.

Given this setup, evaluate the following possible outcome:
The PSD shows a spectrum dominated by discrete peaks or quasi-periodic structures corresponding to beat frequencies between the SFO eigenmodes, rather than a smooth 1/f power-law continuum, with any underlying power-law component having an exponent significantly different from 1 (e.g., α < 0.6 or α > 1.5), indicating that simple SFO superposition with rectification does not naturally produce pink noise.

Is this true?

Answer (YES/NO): NO